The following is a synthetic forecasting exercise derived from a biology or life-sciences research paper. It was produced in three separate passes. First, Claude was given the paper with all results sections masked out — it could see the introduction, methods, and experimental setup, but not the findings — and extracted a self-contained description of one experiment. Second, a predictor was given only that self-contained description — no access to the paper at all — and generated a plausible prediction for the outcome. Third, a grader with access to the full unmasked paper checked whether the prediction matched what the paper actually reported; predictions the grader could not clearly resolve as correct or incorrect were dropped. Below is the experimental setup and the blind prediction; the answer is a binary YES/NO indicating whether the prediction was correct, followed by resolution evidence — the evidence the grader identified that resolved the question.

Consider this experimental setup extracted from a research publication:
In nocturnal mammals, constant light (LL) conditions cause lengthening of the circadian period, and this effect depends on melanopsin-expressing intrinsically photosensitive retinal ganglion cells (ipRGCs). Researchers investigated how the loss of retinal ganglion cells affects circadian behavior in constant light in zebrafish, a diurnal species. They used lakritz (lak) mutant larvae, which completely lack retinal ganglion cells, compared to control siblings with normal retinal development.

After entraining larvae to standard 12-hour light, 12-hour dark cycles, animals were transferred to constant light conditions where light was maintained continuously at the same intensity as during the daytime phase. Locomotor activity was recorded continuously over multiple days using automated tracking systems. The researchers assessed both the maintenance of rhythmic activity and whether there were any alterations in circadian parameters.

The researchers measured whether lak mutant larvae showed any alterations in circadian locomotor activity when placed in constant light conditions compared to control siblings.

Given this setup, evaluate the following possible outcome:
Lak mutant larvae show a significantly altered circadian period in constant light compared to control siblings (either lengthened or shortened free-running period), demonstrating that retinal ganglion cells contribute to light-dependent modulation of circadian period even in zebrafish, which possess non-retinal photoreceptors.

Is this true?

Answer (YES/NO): YES